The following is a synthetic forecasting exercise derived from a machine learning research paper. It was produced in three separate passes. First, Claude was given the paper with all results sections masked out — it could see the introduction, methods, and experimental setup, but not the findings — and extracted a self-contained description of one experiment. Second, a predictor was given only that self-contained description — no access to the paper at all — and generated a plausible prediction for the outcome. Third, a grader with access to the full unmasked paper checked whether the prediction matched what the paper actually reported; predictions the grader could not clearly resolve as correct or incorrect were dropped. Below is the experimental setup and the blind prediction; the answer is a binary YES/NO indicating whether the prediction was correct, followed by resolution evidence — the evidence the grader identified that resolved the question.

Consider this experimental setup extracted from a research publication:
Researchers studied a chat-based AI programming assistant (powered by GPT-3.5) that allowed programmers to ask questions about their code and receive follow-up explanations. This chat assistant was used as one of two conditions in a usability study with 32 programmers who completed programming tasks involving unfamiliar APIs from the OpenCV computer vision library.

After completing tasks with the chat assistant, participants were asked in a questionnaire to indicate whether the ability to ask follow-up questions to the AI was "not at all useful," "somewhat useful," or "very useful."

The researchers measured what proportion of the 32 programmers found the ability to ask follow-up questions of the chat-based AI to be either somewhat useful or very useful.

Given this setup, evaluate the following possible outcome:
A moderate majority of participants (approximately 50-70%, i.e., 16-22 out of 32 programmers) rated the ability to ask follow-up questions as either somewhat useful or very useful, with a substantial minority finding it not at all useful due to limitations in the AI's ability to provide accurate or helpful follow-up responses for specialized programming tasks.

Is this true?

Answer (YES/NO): YES